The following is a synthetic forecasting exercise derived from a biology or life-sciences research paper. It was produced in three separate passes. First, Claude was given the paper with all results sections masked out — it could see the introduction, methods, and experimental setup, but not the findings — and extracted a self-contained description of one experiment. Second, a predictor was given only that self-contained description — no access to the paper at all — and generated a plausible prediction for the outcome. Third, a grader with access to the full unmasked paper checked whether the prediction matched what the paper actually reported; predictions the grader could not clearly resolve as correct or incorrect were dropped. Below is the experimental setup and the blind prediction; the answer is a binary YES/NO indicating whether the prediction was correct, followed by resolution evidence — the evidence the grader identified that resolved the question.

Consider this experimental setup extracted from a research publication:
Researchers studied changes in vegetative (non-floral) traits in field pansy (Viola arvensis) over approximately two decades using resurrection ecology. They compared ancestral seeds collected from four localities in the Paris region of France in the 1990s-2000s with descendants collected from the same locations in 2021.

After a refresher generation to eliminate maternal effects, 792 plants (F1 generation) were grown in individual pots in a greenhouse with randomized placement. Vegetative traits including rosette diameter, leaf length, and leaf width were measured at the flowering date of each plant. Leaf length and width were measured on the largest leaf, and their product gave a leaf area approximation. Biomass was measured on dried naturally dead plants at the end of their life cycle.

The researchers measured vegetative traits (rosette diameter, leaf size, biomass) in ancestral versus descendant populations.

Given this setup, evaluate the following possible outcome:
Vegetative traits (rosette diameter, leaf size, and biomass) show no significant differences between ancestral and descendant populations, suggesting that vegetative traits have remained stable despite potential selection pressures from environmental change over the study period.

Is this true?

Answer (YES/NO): YES